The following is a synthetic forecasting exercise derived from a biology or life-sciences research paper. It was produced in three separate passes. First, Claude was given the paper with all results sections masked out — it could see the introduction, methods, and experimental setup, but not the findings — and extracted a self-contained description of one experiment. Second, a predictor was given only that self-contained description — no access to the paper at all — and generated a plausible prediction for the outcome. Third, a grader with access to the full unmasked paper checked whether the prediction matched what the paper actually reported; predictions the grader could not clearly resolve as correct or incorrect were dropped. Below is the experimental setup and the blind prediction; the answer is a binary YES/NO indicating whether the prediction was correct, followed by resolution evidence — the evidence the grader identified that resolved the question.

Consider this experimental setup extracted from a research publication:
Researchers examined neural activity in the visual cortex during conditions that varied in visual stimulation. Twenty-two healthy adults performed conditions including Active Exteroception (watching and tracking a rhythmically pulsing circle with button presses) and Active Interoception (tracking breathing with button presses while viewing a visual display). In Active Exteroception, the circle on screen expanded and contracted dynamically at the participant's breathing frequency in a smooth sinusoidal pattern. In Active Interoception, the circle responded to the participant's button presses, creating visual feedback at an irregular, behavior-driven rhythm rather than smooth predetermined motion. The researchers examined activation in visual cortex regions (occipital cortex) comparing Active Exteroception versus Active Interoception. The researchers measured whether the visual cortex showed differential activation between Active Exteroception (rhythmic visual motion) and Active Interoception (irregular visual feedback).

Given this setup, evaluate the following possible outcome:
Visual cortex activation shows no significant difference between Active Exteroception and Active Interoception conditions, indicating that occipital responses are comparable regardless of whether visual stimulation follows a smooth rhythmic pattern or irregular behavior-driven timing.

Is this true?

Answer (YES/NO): NO